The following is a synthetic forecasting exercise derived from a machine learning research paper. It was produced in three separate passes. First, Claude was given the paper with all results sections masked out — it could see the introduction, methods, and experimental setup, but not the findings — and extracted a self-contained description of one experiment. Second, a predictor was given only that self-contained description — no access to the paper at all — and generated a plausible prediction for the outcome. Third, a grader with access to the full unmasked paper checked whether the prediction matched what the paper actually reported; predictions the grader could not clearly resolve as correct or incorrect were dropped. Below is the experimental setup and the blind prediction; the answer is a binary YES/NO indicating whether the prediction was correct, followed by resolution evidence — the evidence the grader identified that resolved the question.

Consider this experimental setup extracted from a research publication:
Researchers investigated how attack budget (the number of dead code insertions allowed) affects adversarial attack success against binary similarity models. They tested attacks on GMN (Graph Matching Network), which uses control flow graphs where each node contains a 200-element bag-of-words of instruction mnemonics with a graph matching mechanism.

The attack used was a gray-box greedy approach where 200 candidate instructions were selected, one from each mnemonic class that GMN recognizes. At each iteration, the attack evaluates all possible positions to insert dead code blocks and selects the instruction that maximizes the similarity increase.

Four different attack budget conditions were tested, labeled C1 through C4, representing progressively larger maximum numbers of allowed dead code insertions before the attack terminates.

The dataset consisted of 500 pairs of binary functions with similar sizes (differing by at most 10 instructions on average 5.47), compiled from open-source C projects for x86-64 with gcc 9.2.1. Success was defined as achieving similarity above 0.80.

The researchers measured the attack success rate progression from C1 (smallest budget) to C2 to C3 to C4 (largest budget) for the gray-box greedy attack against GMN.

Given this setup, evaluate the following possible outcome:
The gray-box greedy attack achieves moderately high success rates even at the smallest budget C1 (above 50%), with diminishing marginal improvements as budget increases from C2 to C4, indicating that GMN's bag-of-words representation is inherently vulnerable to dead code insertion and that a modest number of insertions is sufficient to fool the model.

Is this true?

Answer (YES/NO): NO